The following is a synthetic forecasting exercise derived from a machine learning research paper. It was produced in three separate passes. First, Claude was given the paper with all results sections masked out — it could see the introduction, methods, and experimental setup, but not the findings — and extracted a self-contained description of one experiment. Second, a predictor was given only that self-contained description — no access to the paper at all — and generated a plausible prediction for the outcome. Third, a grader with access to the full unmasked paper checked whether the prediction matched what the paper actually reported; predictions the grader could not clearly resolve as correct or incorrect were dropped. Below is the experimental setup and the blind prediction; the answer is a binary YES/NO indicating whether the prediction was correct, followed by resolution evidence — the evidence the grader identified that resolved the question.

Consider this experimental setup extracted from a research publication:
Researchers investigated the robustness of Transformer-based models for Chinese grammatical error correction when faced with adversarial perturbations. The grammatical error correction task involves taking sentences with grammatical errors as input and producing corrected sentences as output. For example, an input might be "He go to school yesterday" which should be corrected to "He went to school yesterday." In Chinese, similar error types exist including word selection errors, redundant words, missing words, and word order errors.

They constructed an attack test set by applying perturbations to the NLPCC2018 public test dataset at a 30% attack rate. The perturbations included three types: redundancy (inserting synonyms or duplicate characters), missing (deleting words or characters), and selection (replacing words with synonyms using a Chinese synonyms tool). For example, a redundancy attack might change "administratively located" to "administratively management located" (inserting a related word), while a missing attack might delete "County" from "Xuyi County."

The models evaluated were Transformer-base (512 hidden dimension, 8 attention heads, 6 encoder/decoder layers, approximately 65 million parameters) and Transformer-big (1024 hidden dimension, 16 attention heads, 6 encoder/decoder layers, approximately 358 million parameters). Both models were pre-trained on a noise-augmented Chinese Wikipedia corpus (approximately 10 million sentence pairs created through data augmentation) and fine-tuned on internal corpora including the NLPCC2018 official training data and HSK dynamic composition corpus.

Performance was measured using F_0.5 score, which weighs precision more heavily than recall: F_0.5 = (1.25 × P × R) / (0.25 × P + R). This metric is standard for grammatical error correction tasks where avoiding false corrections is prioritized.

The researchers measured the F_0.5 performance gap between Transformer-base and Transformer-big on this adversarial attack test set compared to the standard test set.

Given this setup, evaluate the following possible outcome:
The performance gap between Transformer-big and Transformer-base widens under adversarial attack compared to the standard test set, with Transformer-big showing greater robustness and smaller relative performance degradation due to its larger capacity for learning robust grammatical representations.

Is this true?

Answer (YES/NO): YES